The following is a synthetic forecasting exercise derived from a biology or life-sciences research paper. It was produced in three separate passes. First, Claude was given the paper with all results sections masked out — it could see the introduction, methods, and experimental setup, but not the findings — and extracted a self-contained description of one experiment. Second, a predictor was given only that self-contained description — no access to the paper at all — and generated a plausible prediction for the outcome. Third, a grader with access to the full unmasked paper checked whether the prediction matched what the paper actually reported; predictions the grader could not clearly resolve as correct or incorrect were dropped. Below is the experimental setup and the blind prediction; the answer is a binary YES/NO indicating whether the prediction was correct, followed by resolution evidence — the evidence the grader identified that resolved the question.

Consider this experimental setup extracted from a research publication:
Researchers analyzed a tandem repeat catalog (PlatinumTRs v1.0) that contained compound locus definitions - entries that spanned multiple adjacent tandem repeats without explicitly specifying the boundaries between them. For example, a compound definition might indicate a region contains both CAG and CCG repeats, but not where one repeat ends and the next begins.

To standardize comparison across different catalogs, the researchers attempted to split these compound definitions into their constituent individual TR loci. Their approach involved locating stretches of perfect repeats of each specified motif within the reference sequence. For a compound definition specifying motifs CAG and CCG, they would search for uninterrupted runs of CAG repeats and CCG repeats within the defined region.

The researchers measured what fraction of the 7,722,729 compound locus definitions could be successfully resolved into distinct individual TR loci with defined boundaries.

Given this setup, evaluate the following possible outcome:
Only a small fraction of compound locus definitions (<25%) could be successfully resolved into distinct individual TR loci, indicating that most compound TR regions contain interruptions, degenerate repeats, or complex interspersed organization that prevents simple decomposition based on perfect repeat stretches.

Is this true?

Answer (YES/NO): NO